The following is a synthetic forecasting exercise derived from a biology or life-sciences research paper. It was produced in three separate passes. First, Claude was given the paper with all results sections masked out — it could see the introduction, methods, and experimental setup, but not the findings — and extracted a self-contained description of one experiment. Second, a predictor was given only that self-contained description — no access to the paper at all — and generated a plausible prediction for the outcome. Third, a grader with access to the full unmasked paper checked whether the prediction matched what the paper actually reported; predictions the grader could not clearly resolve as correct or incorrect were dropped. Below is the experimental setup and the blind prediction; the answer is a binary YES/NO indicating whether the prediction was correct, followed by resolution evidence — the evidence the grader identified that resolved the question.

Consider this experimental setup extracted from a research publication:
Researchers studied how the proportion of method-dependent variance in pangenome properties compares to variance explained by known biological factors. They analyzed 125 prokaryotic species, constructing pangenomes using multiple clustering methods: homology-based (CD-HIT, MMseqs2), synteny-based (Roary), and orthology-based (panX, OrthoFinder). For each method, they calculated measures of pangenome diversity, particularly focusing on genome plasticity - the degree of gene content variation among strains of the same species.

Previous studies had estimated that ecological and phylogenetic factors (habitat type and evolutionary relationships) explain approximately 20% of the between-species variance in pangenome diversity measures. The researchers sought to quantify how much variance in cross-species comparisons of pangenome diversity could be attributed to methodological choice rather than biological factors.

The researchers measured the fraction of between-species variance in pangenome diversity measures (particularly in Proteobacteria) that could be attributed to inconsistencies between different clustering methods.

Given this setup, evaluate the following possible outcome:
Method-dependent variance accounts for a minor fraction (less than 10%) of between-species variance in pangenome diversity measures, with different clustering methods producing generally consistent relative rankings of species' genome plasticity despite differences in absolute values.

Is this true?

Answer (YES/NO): NO